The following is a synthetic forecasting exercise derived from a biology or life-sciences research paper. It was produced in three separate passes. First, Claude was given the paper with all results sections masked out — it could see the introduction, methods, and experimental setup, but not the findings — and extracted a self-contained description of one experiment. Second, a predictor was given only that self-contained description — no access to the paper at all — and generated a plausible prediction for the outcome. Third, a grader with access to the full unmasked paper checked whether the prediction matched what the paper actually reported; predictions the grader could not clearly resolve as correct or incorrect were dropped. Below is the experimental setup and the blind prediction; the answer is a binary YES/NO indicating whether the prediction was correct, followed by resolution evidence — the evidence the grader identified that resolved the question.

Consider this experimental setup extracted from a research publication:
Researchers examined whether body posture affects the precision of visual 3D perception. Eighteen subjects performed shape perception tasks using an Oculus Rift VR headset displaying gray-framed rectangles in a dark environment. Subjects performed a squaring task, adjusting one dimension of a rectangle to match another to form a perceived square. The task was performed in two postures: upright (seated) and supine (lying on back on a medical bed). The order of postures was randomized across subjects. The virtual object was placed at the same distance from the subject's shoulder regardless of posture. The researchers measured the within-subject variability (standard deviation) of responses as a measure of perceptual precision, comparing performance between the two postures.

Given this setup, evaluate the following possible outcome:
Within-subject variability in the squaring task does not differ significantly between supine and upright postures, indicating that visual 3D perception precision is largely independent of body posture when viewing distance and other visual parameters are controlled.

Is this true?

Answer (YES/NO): NO